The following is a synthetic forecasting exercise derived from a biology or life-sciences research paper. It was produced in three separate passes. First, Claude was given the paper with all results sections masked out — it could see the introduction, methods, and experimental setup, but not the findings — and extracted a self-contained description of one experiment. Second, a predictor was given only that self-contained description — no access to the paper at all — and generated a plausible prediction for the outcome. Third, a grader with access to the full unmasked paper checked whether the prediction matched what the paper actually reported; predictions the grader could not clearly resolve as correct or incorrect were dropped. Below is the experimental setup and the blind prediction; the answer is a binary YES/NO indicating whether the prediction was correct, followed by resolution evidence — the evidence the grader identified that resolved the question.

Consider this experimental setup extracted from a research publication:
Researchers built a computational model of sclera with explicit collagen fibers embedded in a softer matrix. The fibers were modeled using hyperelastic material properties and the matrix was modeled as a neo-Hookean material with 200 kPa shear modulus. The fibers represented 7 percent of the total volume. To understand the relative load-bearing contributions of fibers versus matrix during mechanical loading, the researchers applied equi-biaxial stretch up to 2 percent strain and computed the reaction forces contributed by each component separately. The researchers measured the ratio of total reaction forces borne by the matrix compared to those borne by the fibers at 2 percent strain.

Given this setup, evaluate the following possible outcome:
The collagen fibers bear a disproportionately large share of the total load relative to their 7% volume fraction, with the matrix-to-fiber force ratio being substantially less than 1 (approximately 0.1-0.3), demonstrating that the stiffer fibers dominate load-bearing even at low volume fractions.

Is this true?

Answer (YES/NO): NO